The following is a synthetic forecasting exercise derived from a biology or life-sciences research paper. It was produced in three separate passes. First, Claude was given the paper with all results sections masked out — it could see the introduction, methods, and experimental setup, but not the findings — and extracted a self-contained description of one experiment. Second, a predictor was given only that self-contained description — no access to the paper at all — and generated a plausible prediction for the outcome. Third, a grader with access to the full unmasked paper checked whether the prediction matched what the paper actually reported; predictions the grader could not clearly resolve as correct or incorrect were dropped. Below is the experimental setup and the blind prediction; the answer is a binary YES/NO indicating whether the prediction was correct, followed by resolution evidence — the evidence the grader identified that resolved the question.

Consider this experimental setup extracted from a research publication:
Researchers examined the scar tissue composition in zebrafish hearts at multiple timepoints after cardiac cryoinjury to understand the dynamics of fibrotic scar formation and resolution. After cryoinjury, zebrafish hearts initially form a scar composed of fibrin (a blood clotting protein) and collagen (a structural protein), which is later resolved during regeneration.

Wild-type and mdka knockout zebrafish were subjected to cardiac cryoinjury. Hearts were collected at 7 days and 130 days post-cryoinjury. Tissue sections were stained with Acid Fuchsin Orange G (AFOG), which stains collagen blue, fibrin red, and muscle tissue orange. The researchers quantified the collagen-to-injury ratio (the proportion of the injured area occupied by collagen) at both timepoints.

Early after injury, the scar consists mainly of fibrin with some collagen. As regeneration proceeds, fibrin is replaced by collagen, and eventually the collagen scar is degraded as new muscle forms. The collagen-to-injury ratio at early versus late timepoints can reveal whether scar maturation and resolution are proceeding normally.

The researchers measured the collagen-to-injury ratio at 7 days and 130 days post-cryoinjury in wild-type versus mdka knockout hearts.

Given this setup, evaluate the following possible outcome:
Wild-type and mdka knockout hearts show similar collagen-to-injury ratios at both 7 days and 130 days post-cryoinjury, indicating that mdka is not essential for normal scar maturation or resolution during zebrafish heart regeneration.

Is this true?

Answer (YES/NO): NO